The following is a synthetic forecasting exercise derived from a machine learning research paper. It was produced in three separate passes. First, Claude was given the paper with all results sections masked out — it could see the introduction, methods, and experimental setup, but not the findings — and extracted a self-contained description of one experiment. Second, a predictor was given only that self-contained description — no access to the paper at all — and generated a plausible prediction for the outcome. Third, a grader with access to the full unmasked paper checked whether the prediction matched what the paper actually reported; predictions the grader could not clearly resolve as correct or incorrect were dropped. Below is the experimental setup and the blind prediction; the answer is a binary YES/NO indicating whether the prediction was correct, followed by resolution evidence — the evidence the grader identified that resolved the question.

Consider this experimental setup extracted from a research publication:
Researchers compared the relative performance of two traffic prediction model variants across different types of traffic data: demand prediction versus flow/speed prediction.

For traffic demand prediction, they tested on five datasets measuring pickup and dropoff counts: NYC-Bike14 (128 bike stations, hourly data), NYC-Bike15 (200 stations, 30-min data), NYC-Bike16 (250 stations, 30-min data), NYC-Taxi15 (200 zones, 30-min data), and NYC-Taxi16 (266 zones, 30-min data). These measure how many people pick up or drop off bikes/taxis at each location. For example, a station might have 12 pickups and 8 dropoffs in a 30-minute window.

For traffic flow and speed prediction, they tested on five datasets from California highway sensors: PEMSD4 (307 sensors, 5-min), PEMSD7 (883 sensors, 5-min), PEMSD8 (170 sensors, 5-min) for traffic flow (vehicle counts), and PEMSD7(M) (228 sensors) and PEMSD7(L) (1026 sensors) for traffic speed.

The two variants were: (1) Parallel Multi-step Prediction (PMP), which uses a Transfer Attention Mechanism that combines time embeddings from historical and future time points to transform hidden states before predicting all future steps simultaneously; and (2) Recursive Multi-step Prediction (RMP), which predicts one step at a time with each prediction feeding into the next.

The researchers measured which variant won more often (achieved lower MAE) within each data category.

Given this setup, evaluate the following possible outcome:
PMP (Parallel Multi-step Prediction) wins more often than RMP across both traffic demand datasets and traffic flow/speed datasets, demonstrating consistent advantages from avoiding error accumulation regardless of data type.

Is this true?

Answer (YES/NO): NO